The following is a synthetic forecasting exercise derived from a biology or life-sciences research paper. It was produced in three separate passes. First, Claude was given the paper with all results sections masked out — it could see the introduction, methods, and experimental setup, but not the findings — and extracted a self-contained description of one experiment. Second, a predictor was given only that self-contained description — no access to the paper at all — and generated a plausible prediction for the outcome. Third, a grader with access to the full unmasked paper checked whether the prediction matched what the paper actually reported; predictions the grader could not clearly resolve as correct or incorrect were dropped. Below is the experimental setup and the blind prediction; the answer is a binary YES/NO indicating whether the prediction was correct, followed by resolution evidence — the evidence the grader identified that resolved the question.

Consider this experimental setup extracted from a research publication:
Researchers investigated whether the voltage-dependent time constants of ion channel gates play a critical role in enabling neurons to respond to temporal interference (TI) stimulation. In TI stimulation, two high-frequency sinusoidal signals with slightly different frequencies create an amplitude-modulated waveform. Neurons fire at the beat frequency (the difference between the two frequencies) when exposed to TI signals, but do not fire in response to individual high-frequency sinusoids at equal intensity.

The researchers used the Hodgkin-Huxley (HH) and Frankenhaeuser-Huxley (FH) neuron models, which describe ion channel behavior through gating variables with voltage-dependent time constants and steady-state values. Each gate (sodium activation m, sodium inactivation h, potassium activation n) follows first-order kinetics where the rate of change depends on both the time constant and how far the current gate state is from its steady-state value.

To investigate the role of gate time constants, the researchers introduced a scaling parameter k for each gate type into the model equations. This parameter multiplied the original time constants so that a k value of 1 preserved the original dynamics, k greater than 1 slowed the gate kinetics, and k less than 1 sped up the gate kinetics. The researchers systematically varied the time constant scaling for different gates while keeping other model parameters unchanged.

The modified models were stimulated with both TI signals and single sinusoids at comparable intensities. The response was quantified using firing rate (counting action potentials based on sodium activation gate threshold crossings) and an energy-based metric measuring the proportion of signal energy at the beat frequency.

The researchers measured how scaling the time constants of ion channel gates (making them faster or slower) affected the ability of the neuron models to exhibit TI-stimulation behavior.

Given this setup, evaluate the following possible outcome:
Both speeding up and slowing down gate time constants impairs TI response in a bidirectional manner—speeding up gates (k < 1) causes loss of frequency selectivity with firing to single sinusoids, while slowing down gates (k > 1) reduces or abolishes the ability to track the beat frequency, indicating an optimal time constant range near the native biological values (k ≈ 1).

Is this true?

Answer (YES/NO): NO